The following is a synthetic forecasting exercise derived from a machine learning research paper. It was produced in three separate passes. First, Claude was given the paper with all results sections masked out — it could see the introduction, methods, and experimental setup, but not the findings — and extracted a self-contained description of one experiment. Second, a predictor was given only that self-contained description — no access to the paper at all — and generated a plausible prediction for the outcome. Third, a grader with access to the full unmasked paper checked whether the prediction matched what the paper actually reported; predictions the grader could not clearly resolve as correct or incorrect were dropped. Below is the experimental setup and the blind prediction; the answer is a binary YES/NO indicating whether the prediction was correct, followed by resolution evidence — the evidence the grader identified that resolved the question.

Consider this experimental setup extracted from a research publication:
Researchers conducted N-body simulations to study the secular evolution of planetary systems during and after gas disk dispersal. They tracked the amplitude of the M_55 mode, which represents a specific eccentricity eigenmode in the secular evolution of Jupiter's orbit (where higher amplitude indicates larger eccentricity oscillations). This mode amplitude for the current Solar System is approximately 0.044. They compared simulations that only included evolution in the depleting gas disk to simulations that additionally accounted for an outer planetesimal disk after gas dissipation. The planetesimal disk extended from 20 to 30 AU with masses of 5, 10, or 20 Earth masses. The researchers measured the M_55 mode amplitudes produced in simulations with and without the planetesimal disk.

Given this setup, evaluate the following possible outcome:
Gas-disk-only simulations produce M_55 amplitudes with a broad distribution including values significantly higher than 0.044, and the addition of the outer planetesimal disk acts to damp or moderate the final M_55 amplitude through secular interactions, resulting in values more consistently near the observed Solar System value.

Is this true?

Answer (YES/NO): NO